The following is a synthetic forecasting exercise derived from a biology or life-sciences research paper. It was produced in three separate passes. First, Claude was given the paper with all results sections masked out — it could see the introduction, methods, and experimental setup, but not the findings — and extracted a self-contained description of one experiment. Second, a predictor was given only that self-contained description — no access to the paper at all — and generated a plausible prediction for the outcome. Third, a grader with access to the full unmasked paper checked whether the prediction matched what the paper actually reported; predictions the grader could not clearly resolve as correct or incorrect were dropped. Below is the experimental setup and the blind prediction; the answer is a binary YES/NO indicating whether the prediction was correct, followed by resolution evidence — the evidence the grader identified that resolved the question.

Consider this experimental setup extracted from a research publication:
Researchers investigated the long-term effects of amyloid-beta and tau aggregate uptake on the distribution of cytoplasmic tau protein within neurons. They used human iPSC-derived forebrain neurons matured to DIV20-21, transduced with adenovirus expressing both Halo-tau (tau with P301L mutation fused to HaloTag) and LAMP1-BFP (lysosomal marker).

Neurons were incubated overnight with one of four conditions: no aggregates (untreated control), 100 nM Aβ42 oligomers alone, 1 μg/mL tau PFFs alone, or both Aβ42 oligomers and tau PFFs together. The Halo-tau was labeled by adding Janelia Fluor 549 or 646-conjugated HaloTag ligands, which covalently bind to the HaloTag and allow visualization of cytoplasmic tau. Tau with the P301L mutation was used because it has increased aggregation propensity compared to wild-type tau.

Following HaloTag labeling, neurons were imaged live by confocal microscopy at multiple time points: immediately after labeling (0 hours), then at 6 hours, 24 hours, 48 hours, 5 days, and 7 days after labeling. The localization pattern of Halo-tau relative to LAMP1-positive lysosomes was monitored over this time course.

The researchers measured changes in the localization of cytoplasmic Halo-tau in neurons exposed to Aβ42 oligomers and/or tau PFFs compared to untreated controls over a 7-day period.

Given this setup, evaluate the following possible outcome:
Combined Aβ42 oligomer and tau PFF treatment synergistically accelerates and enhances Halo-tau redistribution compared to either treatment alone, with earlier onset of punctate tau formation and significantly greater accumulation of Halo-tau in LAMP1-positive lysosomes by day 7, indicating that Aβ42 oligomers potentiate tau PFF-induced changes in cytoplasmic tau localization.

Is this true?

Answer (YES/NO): NO